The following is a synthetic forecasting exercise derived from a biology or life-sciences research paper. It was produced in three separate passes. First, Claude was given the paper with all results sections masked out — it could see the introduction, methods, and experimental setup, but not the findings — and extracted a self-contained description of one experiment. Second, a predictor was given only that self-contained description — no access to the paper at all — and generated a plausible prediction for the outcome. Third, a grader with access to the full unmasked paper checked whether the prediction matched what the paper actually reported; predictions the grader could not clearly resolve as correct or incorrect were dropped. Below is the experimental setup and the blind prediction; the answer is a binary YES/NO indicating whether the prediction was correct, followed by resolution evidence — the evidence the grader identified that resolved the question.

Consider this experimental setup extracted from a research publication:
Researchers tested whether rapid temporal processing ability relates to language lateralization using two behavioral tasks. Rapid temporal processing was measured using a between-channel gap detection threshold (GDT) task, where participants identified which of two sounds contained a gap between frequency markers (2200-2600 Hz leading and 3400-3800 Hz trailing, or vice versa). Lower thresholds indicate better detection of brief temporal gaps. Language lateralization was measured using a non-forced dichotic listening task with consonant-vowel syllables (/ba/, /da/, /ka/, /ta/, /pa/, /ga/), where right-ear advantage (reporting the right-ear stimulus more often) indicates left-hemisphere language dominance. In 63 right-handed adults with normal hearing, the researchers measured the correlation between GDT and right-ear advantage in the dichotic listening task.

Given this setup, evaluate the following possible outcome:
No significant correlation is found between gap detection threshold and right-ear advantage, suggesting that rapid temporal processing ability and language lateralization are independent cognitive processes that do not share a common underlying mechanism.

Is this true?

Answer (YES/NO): YES